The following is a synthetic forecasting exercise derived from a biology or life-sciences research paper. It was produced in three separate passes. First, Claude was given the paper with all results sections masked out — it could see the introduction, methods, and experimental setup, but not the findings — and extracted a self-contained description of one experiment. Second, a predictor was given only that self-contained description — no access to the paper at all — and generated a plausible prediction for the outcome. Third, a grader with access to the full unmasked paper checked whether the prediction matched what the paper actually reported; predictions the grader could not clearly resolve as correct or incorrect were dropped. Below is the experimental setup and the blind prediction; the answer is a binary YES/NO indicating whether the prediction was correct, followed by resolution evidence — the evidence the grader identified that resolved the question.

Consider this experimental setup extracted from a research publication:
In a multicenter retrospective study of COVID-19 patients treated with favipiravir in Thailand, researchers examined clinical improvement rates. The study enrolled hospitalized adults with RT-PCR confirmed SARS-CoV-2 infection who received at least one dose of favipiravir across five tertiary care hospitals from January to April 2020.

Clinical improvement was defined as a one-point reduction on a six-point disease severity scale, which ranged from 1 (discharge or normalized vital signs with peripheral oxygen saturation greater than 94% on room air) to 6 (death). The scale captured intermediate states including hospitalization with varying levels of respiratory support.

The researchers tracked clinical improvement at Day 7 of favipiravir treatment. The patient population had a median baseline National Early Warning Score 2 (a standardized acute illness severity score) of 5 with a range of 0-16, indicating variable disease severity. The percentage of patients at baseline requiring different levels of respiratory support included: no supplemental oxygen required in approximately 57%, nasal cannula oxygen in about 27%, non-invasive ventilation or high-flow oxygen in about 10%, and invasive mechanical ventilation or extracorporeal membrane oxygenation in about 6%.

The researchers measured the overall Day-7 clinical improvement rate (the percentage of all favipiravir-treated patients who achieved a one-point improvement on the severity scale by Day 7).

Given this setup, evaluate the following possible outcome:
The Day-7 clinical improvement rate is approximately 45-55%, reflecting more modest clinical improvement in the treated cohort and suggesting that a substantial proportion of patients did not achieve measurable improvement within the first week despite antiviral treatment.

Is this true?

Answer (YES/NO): NO